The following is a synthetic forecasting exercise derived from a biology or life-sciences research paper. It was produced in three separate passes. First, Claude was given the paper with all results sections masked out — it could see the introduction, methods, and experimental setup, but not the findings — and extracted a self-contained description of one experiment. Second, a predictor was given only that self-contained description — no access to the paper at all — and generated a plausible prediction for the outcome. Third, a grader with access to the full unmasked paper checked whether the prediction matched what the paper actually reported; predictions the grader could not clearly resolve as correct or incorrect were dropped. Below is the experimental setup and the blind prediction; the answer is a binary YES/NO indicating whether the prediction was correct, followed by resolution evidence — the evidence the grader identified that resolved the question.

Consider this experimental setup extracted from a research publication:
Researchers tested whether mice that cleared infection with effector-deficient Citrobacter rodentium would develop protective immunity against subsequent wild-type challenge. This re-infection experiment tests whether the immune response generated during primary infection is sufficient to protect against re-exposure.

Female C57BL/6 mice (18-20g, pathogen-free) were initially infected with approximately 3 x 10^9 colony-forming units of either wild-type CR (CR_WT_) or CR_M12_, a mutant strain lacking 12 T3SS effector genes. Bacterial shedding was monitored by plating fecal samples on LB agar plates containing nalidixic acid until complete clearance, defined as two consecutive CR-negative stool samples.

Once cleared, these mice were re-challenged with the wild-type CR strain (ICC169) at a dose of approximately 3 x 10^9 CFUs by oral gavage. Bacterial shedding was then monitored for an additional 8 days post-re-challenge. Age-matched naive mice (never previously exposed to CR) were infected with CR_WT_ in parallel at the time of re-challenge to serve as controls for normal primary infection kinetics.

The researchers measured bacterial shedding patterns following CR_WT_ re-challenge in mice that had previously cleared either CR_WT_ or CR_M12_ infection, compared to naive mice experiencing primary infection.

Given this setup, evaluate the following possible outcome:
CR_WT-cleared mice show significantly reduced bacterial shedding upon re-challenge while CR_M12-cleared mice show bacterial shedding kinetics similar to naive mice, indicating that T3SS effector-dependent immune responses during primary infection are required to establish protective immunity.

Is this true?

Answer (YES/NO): NO